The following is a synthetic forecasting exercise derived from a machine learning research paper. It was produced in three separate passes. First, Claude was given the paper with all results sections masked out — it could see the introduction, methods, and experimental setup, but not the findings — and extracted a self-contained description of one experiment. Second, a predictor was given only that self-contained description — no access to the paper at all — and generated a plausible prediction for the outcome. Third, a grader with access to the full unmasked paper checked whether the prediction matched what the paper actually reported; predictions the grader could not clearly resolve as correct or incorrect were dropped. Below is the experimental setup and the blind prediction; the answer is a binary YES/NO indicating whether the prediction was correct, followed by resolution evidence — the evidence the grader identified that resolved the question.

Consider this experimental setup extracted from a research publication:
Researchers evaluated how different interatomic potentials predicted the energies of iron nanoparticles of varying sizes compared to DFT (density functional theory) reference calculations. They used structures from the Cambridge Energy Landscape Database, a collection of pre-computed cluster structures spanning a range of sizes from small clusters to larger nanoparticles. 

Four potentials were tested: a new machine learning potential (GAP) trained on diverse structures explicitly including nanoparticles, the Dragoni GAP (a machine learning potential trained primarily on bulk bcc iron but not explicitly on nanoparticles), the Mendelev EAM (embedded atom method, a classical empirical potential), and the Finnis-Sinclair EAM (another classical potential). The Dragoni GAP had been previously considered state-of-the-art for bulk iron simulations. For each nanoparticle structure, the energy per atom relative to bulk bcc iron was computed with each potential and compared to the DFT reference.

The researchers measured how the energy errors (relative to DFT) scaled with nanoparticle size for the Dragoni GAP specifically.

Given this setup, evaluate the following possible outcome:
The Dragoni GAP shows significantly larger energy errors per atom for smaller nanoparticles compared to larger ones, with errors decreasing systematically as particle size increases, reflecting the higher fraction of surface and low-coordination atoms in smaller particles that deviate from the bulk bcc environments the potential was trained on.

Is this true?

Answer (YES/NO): YES